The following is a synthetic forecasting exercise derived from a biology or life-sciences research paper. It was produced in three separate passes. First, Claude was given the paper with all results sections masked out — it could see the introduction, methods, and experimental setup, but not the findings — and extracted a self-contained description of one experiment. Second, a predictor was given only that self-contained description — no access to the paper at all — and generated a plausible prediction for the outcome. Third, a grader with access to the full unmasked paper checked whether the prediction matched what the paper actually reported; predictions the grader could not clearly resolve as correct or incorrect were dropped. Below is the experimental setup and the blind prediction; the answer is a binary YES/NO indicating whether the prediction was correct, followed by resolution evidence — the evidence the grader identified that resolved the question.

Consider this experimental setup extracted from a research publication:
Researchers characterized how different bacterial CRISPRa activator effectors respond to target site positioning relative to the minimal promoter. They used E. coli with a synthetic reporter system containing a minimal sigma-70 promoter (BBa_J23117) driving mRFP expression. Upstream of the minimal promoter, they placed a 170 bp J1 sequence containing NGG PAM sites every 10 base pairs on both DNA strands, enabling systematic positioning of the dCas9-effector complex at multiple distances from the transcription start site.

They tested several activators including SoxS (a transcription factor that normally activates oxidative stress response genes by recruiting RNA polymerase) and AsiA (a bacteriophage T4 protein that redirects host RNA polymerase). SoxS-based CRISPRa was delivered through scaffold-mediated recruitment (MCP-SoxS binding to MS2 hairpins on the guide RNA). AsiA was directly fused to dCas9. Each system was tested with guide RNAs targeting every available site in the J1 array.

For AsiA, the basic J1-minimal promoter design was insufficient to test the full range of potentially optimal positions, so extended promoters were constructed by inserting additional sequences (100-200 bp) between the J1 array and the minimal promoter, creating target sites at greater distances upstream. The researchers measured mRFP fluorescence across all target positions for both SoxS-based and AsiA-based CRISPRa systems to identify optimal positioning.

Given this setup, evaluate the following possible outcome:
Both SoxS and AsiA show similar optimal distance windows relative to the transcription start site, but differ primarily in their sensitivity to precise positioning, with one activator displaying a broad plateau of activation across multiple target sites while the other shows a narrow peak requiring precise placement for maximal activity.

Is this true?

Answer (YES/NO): NO